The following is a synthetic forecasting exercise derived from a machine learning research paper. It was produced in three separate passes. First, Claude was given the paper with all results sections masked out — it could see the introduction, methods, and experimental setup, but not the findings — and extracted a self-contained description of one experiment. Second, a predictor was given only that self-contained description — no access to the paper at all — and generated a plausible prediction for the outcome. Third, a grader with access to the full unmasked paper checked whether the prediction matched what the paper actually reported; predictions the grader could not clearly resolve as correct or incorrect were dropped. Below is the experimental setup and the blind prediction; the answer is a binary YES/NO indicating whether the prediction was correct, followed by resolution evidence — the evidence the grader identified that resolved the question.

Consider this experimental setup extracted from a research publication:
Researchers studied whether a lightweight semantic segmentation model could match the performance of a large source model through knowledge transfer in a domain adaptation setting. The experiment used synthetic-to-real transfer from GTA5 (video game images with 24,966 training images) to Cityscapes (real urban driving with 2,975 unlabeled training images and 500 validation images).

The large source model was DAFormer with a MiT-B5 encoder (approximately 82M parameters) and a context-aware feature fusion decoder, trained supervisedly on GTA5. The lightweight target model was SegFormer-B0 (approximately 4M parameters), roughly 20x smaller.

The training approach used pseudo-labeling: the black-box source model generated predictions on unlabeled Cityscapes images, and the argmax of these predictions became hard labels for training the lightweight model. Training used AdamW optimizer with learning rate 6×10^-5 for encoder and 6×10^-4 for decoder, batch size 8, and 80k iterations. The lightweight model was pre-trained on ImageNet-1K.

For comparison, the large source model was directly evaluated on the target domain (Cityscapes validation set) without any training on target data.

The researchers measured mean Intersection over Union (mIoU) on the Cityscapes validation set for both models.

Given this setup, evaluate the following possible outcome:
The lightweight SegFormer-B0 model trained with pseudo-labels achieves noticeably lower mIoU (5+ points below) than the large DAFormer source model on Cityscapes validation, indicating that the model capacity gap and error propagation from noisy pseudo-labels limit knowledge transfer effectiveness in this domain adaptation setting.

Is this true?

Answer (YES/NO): NO